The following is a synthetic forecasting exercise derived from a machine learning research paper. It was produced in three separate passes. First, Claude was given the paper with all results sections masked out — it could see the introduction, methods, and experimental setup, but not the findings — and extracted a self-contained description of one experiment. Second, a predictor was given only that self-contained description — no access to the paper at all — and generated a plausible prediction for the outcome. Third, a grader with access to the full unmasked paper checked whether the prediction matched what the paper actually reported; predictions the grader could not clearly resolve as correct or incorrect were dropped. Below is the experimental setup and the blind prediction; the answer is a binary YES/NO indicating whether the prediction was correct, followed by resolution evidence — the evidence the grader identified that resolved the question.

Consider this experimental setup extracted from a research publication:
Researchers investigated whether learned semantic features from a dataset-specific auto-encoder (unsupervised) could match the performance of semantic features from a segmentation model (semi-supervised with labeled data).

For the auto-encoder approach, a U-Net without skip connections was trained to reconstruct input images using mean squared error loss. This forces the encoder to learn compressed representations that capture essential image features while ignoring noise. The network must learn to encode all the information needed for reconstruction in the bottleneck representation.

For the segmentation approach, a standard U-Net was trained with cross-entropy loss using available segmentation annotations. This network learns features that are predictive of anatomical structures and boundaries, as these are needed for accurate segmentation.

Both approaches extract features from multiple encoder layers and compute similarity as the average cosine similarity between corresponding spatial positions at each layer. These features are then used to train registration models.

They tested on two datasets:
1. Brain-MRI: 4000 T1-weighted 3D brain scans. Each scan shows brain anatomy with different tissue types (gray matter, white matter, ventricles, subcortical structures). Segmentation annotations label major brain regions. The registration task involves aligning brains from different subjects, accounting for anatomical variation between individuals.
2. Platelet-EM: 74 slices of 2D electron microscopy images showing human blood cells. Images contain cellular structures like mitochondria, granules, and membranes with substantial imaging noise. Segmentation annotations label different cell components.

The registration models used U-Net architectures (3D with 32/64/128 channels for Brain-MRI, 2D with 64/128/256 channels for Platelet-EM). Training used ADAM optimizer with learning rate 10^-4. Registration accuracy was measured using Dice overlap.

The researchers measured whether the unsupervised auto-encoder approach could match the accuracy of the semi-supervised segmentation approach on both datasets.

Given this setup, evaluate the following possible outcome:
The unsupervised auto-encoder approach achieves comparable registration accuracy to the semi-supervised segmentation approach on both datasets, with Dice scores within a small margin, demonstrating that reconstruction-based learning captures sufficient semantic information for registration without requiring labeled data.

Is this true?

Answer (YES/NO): YES